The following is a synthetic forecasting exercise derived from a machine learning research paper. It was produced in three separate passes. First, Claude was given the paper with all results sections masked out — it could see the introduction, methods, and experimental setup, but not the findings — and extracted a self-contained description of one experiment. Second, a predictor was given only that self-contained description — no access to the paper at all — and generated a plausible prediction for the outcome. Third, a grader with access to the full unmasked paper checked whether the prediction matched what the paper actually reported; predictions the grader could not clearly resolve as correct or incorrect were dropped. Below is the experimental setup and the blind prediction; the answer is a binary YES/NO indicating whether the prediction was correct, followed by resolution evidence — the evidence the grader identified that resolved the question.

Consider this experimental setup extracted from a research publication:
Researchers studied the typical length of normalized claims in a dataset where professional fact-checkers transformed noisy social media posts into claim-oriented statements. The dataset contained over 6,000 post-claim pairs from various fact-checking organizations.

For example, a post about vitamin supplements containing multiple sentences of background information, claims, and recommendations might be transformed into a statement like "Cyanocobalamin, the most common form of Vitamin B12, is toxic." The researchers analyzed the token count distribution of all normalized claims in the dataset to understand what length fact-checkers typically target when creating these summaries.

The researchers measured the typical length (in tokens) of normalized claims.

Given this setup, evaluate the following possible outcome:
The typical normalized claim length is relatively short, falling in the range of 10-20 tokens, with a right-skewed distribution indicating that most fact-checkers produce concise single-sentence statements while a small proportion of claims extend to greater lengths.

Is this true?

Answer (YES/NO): YES